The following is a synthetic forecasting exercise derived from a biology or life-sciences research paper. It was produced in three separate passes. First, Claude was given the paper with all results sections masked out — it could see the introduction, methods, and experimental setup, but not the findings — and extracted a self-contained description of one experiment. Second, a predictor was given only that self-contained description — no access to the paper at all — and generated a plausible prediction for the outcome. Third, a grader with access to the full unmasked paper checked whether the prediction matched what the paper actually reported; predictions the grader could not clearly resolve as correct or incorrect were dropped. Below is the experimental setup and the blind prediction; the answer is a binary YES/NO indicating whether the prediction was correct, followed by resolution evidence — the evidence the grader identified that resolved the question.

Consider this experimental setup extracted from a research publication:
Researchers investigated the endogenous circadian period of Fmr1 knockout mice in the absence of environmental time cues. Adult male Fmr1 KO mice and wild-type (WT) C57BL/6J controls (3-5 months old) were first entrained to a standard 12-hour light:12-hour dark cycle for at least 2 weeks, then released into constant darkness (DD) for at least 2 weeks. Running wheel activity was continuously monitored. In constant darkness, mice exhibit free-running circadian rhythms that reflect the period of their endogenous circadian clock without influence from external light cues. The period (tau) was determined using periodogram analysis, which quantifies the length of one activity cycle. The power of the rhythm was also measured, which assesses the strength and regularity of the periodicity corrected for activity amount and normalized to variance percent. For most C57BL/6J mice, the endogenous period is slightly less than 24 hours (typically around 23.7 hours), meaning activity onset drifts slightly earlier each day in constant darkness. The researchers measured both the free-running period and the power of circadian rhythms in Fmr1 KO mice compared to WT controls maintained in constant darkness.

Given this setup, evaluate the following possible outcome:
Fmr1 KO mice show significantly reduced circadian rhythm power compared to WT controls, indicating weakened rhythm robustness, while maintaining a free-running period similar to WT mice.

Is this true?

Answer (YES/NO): YES